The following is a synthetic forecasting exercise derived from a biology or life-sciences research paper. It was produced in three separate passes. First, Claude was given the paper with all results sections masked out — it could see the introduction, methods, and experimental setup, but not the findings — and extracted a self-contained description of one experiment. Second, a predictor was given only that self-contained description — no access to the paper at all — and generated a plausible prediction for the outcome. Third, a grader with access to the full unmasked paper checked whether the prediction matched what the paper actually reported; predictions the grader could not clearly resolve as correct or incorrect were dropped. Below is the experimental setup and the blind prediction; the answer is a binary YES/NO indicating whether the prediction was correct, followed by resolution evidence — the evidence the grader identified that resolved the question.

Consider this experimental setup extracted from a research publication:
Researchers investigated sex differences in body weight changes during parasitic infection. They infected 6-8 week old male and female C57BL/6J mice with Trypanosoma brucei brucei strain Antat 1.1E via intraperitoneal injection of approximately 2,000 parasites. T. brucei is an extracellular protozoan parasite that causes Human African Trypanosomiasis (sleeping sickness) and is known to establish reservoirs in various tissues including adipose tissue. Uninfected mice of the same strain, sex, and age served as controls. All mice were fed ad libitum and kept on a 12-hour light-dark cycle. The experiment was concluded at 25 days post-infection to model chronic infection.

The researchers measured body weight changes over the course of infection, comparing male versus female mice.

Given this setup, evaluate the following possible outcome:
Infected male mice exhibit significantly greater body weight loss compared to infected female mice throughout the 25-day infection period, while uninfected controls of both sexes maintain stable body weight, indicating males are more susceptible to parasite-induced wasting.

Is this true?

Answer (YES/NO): YES